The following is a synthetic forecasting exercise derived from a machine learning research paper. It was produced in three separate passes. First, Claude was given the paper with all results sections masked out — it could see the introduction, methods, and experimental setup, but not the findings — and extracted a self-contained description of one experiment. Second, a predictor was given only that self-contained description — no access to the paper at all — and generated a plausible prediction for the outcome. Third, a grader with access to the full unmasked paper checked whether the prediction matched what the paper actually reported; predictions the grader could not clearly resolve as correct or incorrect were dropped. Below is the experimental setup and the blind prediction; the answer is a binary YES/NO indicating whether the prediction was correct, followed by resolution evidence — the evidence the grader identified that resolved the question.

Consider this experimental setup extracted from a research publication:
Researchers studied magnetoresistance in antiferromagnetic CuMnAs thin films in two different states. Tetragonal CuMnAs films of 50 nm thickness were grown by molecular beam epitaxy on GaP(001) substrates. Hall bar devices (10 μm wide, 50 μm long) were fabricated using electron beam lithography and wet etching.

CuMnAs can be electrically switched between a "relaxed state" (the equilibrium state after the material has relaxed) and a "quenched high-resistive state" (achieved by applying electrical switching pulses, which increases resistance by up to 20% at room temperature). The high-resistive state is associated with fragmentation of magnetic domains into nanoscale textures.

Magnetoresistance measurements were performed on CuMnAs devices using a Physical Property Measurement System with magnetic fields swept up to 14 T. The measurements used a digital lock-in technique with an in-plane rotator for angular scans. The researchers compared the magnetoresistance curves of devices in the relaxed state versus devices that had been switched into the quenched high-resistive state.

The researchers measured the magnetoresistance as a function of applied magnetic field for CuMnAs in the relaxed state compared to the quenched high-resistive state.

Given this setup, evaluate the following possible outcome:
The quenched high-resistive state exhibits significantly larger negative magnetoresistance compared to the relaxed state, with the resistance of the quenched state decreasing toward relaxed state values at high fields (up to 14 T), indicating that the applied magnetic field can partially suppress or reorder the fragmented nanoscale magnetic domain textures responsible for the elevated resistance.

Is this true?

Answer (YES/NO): NO